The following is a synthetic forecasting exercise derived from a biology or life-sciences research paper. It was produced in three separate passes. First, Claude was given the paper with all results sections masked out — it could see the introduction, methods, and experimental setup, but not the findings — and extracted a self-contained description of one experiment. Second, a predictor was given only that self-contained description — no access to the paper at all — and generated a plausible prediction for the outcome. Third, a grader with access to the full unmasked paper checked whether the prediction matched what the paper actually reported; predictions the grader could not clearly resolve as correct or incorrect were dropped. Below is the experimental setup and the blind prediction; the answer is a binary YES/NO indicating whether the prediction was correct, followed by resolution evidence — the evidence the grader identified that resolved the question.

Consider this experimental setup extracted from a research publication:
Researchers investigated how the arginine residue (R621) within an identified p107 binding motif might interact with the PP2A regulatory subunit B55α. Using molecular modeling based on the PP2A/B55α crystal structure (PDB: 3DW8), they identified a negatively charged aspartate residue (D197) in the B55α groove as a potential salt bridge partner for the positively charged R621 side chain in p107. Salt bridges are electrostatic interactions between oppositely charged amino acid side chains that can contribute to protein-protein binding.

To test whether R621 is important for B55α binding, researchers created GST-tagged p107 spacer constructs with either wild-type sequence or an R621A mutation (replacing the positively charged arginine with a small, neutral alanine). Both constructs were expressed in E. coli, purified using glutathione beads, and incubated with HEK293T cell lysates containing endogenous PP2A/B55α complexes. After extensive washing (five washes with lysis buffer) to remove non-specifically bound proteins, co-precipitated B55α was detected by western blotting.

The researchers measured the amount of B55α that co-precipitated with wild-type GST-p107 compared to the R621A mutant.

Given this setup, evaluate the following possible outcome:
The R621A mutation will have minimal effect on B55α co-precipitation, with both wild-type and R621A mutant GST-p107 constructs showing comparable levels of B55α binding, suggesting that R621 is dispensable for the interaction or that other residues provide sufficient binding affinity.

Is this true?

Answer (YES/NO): NO